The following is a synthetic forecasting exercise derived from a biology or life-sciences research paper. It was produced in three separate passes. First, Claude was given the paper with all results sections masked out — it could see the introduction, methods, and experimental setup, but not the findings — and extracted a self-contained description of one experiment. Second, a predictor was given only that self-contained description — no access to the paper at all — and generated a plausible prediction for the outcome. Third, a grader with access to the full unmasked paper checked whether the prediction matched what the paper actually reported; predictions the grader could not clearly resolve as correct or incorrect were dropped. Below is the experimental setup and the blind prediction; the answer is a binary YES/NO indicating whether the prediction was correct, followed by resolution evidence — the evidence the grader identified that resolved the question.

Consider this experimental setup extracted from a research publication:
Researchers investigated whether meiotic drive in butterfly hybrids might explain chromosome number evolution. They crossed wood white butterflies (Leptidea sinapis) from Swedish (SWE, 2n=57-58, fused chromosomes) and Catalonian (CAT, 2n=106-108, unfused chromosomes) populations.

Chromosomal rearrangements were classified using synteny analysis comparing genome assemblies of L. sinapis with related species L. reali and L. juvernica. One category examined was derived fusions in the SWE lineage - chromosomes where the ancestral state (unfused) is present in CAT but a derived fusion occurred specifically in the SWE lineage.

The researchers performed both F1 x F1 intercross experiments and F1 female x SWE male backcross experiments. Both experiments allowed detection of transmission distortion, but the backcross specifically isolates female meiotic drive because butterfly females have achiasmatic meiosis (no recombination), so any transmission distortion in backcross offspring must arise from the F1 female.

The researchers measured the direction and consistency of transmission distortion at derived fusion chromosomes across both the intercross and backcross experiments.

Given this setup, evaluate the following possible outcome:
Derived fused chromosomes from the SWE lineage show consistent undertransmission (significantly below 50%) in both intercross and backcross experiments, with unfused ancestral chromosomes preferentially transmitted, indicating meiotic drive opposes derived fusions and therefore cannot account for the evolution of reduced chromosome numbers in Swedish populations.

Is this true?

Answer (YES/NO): YES